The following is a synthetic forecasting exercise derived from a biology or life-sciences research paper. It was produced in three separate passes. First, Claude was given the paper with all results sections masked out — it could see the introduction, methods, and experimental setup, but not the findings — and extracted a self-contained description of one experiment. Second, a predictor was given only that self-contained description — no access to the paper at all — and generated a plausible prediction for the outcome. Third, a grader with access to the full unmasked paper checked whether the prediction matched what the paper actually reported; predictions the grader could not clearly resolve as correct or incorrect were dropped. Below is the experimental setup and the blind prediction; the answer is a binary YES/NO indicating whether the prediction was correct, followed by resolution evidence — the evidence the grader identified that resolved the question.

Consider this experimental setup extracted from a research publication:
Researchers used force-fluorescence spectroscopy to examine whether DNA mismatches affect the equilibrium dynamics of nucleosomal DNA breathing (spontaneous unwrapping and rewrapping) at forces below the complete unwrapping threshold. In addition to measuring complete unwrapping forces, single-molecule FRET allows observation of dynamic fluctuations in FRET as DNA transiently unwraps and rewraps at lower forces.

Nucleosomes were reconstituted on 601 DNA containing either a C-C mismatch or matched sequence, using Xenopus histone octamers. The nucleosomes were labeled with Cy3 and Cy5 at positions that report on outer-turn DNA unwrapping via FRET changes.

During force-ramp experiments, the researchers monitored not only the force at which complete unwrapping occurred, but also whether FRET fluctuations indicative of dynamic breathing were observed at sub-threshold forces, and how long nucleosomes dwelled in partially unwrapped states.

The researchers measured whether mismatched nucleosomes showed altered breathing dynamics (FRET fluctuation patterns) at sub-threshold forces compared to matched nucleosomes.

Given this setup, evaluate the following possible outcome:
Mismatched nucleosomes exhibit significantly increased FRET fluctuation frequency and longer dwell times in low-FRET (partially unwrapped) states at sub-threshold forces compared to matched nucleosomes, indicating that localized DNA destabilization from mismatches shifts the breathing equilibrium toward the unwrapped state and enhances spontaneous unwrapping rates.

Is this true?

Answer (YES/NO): NO